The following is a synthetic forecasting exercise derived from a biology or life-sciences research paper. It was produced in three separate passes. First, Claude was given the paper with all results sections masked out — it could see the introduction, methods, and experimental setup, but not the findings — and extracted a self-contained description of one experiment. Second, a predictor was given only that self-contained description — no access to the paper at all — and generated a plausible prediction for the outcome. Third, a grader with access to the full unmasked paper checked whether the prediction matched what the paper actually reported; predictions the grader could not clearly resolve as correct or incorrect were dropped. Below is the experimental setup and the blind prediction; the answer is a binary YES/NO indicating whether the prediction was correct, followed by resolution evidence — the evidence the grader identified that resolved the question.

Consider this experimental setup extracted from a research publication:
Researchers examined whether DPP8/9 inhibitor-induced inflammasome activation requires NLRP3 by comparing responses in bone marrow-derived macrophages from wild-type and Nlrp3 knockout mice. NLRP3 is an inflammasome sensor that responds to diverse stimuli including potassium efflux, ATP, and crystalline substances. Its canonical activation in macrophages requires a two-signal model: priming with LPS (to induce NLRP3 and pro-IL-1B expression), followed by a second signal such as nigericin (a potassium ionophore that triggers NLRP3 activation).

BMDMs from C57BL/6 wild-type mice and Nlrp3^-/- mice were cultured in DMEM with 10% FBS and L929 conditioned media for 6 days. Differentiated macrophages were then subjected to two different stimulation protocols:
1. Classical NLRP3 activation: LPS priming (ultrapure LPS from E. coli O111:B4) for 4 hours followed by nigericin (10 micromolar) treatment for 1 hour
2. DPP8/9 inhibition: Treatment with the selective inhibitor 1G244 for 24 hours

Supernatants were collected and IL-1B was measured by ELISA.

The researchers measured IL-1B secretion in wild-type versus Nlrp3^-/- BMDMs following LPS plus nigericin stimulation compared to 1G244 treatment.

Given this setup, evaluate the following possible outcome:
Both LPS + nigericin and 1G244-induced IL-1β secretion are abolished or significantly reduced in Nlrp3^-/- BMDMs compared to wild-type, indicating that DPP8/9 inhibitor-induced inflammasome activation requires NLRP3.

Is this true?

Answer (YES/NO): NO